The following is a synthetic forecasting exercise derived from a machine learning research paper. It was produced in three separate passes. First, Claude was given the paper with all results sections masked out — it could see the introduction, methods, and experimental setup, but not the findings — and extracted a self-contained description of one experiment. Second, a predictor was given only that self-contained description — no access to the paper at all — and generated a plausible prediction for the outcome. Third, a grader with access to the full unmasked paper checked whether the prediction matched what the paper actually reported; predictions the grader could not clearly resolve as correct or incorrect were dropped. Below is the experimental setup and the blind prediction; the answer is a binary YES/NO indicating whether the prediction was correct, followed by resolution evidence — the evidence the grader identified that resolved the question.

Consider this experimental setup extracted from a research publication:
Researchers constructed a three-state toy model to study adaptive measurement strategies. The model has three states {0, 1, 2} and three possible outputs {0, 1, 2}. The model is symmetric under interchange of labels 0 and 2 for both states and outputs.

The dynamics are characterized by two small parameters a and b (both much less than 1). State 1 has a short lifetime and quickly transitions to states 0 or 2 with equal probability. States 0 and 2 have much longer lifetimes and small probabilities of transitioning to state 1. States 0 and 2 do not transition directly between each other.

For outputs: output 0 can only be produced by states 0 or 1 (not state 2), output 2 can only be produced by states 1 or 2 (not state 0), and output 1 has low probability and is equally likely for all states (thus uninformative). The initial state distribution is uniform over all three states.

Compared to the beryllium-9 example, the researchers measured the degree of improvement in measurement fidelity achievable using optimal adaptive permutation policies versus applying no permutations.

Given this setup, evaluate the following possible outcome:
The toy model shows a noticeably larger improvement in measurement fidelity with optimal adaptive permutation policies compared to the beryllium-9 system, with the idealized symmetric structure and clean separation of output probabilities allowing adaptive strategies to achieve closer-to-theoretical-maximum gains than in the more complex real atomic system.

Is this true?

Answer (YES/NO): YES